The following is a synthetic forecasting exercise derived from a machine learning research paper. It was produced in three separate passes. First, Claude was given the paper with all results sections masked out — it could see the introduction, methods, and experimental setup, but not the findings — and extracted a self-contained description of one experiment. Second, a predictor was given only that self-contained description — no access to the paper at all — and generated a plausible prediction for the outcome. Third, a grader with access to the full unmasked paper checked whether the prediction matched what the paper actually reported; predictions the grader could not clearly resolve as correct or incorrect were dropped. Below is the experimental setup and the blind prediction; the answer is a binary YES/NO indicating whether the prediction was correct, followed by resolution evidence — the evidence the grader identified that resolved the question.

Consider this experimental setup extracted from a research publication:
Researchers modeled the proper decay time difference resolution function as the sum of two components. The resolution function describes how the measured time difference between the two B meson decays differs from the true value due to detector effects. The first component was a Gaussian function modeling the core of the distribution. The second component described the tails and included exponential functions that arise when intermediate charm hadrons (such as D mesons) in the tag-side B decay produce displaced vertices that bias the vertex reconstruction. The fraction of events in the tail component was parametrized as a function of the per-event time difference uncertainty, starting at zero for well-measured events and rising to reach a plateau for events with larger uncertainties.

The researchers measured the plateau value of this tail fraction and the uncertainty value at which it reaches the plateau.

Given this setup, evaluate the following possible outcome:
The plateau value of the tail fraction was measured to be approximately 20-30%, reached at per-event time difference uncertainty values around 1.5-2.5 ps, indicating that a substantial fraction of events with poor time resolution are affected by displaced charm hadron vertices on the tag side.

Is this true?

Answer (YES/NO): NO